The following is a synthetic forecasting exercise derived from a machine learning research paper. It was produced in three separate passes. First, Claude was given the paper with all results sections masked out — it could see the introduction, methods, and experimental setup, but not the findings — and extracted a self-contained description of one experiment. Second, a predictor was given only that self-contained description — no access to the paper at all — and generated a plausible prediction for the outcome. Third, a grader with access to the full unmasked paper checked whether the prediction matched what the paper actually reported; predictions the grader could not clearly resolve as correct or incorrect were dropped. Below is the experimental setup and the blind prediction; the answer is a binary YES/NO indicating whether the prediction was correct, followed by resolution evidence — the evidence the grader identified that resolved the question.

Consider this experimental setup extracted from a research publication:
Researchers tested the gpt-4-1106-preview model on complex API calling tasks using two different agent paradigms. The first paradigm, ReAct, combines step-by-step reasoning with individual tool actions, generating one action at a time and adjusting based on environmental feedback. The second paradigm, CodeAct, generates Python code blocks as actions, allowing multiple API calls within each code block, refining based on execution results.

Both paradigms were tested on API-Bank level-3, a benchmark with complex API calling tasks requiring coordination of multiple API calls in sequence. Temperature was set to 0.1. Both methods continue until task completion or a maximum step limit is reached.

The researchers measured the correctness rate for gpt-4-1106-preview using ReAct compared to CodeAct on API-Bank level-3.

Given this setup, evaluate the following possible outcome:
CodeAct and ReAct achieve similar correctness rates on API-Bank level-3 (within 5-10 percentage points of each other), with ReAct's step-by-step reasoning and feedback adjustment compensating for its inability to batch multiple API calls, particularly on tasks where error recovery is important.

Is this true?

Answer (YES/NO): NO